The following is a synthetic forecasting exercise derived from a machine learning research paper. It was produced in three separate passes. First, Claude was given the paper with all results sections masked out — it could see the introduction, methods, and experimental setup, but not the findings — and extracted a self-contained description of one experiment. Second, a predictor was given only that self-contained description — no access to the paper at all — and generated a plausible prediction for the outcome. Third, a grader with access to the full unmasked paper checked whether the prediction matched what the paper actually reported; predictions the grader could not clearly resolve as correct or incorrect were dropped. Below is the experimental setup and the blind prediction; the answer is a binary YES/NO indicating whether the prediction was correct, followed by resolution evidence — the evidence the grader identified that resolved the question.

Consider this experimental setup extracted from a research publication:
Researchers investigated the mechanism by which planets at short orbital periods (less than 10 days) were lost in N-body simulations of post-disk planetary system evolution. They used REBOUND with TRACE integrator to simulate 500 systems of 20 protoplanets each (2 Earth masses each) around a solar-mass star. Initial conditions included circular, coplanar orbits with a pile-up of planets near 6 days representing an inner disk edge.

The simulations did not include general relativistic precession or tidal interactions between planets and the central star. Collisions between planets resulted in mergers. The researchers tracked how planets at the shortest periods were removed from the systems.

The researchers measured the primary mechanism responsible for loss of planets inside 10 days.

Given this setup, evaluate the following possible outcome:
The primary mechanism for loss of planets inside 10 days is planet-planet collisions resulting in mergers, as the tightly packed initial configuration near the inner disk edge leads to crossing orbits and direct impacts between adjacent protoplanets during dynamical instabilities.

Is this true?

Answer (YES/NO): NO